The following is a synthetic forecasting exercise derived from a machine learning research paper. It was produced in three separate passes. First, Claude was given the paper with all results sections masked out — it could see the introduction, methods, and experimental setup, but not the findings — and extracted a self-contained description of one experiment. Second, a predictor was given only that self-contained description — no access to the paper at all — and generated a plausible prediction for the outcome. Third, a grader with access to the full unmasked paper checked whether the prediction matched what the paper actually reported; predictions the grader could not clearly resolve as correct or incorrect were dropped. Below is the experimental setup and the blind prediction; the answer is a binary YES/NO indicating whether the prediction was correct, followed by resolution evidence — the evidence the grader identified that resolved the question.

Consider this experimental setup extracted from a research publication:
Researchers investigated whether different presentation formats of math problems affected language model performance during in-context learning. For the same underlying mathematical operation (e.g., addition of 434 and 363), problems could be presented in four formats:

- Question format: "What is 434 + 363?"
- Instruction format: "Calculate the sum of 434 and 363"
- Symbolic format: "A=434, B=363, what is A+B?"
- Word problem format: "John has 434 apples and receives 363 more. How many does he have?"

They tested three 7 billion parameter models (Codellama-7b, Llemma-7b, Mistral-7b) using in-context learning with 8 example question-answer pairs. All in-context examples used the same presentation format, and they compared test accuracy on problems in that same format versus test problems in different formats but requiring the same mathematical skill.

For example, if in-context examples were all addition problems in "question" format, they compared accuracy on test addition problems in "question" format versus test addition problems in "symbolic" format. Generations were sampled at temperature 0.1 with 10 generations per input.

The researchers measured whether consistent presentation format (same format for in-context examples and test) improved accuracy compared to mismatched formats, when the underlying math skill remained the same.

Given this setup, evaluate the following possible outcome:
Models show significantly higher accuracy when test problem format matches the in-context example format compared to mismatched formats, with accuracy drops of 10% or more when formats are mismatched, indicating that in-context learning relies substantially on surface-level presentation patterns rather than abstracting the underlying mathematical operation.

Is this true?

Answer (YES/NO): NO